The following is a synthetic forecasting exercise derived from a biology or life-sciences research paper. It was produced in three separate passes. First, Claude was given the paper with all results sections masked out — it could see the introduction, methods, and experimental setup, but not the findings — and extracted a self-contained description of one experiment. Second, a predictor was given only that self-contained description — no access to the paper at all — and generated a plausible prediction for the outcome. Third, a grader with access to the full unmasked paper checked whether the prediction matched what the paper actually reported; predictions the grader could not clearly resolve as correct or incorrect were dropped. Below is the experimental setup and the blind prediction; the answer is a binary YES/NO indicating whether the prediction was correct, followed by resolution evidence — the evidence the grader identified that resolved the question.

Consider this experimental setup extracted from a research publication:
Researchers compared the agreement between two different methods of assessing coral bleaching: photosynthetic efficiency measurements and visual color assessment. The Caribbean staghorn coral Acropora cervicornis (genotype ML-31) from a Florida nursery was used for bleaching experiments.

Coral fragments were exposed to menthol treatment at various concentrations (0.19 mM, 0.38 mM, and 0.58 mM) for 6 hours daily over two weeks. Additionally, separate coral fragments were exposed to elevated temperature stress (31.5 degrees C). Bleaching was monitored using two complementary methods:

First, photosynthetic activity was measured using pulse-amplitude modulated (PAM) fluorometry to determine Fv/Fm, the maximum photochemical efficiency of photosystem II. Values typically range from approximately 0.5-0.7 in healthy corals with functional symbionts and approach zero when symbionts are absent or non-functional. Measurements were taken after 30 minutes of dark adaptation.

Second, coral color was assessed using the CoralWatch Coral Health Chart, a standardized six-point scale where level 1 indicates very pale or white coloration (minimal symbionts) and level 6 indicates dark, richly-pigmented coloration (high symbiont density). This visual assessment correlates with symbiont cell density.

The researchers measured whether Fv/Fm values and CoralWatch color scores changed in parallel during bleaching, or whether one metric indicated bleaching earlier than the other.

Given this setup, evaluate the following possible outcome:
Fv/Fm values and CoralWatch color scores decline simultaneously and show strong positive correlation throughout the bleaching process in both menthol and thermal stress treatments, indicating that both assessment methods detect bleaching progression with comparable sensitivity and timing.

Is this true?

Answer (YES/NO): NO